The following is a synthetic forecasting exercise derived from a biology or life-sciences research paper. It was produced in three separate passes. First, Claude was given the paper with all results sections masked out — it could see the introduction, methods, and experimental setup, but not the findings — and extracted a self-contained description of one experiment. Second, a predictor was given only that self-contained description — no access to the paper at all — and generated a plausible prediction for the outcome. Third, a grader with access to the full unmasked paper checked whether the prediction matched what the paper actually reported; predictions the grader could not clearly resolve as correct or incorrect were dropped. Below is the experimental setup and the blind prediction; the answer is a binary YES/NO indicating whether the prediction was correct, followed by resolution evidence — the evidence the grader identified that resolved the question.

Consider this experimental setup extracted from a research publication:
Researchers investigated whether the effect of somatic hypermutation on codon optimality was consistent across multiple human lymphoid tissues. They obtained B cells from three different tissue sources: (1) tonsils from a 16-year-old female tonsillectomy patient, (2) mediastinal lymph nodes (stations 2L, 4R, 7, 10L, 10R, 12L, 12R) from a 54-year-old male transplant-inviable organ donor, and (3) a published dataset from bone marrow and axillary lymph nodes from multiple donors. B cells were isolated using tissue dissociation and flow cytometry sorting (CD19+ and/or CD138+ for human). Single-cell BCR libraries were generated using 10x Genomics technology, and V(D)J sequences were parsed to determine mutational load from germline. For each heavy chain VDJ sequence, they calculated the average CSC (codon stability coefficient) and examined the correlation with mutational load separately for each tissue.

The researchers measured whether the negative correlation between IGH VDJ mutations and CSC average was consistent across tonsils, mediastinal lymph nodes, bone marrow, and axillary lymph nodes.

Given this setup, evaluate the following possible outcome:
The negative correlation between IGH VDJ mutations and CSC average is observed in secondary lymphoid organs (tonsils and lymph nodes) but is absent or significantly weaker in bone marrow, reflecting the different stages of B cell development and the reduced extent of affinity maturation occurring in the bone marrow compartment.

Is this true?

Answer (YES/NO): NO